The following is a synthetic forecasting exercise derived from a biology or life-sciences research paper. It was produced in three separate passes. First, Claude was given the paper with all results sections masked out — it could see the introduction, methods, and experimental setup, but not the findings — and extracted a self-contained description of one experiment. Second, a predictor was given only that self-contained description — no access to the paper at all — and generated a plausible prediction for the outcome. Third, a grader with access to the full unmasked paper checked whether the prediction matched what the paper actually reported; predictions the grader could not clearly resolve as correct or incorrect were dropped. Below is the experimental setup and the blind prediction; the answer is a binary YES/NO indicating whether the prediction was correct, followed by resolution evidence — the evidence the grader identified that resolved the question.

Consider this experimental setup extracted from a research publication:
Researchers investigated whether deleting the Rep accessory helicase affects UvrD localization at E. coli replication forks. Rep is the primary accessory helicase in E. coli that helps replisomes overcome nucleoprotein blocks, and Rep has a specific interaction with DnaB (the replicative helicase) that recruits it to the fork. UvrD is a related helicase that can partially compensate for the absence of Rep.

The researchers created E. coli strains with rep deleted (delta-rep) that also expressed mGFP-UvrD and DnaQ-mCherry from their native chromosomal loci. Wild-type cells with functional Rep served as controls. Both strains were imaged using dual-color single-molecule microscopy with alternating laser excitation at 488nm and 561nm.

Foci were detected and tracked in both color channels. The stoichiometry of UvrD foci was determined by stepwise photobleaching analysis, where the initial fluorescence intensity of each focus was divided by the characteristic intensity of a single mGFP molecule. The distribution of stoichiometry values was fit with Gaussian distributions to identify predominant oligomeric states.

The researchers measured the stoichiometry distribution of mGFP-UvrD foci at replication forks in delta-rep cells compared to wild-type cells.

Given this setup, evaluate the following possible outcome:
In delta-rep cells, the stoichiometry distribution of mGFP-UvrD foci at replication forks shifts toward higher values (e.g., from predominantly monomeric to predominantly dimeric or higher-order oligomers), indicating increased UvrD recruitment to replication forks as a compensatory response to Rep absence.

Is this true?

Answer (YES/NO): NO